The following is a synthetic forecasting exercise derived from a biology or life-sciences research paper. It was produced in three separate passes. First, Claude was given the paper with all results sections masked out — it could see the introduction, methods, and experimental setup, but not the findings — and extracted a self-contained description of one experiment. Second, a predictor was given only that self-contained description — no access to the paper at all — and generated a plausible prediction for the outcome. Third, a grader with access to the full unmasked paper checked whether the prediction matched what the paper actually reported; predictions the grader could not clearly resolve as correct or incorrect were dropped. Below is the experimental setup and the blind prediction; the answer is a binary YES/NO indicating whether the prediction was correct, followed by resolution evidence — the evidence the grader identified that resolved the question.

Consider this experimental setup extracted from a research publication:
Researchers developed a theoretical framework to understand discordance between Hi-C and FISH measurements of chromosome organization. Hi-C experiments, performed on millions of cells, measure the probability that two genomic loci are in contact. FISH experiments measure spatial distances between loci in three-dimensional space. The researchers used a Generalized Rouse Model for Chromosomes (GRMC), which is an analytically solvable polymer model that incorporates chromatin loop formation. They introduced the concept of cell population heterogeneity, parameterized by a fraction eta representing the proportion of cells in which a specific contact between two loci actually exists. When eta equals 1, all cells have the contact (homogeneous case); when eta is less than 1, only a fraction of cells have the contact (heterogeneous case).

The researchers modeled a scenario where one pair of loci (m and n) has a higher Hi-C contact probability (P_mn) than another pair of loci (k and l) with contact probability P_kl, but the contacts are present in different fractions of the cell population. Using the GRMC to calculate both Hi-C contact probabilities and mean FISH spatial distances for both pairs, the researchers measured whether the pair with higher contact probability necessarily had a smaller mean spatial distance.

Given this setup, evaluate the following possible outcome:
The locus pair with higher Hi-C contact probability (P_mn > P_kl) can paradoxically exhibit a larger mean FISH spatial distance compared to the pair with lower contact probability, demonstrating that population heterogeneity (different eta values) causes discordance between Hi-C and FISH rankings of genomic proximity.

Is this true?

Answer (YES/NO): YES